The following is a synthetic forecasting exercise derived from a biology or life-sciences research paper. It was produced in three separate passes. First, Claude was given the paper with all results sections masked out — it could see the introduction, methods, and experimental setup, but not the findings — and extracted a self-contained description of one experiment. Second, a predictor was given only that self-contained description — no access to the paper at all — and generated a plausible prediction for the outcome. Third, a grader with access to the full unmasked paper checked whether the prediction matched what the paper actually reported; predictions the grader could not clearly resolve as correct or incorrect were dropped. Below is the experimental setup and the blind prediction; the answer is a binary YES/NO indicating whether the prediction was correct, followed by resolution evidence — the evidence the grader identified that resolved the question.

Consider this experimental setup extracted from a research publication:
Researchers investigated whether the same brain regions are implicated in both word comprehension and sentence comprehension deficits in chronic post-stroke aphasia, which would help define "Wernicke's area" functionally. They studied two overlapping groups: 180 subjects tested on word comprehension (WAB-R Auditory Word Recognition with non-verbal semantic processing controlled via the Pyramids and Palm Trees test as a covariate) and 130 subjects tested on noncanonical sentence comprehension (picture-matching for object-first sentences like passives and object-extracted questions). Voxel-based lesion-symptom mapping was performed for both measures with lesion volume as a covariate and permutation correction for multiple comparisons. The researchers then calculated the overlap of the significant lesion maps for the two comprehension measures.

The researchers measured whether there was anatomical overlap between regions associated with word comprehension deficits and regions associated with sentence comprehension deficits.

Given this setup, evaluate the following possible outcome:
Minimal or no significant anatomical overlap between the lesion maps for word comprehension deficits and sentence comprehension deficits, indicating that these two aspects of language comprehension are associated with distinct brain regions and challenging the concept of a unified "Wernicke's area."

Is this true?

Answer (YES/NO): NO